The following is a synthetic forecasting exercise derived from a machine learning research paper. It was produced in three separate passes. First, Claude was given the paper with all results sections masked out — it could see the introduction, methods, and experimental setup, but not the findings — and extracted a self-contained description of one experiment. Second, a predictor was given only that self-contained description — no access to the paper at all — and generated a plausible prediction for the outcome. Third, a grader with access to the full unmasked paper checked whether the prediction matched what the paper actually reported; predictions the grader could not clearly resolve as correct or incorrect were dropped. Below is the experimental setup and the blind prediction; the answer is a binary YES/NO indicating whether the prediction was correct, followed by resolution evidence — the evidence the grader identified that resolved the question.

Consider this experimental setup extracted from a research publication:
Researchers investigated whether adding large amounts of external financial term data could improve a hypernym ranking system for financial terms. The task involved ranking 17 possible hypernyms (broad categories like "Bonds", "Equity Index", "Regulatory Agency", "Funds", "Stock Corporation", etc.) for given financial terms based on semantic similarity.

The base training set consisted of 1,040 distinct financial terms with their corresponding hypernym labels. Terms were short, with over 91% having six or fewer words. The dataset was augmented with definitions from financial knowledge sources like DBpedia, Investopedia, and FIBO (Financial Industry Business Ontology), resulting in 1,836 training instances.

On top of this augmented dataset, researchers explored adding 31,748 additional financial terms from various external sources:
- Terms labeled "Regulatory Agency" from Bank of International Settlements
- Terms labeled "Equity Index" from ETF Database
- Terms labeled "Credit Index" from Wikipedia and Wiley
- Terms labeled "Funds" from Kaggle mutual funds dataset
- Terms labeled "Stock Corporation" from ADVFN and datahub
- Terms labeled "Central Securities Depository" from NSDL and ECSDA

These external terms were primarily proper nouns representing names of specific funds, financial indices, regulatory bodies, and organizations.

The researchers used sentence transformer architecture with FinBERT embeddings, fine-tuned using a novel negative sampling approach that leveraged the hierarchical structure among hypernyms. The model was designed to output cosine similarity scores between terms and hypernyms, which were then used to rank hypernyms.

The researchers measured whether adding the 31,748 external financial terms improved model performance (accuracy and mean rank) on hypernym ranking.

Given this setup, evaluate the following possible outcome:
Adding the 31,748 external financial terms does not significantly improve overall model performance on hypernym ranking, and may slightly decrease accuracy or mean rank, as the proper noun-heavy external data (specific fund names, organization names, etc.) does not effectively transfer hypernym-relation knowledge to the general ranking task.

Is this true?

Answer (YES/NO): YES